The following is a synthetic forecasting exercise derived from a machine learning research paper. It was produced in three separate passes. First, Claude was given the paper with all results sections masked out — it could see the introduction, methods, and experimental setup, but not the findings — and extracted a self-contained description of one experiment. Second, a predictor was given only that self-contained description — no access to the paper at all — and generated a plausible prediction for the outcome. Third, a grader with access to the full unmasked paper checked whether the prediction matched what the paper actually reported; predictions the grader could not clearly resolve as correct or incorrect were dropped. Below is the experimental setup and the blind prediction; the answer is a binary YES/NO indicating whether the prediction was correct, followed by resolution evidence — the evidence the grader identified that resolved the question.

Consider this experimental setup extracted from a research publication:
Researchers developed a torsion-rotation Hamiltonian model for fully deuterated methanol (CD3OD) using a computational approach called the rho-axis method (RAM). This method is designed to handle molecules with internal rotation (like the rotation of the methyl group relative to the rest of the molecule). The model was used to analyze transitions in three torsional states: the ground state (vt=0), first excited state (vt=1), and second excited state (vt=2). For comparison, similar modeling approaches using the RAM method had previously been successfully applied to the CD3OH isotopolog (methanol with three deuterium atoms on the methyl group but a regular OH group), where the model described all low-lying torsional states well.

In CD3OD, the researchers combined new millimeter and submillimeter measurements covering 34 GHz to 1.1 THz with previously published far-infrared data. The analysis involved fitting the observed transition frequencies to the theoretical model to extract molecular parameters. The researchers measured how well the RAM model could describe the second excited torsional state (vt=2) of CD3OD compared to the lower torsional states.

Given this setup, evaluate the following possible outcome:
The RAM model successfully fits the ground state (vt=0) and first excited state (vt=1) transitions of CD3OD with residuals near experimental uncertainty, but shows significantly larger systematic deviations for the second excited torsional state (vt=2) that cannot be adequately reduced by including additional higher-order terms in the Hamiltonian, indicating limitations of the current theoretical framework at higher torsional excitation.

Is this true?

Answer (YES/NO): NO